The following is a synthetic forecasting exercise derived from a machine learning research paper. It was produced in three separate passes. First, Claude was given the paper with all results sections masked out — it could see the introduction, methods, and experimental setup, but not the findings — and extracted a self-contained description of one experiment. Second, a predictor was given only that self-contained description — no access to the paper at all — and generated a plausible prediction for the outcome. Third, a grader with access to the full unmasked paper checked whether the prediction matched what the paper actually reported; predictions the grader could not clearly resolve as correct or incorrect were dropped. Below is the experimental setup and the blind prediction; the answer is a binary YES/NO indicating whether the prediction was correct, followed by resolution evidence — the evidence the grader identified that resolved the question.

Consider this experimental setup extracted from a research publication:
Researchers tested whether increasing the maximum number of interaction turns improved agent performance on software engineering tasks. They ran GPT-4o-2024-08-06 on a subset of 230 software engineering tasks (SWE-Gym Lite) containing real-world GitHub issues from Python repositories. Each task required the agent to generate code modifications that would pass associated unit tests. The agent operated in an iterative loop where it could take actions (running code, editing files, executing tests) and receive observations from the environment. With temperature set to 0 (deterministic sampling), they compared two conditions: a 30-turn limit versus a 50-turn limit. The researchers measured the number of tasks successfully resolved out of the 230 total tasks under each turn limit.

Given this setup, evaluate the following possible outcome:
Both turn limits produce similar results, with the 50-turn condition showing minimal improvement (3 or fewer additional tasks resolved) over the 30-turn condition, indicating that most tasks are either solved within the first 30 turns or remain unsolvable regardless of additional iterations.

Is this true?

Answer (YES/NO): YES